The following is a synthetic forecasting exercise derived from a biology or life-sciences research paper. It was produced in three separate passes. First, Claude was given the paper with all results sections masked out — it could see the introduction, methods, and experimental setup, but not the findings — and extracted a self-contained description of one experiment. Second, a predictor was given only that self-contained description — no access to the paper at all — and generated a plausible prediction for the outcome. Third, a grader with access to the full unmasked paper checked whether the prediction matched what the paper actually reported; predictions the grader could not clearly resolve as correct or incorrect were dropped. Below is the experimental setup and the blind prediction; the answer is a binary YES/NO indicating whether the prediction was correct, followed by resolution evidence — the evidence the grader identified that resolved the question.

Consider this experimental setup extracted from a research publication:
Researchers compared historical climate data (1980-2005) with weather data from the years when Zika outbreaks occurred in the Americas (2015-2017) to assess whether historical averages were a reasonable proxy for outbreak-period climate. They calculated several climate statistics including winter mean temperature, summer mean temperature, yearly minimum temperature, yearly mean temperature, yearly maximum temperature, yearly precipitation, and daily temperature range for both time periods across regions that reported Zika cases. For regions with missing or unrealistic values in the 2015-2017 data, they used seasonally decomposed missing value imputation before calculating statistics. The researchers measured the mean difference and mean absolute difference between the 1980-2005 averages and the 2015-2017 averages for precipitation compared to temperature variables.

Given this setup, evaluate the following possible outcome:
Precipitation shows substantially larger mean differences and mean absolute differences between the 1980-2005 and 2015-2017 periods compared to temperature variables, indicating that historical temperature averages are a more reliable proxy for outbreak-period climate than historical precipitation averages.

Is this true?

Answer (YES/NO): YES